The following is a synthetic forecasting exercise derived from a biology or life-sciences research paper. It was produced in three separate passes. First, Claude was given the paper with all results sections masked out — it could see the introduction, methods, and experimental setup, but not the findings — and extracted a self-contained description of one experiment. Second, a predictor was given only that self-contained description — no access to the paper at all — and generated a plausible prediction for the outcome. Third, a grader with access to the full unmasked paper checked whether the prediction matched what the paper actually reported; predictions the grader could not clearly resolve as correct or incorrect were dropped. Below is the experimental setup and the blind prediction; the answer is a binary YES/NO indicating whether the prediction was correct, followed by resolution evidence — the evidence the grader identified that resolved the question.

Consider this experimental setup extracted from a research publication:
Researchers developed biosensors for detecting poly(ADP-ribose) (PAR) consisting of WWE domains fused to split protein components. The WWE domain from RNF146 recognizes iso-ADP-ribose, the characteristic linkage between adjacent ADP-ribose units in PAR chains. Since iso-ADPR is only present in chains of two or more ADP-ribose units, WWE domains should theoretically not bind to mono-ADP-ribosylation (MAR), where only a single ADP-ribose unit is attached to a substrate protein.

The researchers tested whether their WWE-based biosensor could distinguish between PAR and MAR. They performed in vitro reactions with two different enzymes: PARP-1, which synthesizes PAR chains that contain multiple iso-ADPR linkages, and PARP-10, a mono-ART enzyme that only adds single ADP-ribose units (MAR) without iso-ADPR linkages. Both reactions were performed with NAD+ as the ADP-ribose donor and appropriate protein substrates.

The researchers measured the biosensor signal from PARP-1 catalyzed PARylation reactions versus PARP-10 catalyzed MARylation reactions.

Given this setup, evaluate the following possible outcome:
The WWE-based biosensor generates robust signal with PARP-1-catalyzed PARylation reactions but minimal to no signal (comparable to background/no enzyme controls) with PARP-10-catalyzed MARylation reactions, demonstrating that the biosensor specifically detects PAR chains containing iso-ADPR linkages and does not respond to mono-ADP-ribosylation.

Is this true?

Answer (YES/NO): YES